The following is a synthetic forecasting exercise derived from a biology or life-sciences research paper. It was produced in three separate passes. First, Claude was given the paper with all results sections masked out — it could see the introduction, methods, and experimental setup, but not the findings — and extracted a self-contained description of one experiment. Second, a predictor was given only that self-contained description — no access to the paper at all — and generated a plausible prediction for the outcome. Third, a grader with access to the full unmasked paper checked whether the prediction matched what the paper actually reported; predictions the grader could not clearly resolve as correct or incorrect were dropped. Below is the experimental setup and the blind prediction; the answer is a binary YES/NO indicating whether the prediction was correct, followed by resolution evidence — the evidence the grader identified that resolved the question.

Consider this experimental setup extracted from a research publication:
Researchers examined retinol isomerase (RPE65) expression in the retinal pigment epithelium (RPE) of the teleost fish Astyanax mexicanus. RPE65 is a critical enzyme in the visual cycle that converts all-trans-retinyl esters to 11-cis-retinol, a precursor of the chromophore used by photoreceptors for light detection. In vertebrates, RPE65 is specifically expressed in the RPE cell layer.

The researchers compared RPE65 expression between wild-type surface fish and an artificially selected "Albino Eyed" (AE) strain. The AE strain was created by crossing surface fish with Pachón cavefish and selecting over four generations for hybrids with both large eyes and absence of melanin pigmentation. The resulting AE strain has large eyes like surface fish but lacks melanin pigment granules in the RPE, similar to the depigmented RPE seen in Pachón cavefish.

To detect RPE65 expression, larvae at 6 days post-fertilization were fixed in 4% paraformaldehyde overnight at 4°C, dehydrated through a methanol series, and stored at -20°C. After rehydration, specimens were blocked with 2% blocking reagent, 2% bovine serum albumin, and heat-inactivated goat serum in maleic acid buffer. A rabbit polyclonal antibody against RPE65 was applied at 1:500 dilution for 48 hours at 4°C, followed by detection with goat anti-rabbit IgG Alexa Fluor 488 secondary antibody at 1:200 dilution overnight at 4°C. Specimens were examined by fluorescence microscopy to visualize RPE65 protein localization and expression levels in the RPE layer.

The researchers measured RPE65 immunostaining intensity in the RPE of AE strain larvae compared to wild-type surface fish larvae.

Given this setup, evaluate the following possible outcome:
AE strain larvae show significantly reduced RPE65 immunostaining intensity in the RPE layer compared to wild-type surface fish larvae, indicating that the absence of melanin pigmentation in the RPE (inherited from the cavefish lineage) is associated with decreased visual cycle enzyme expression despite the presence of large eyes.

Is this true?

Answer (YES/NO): YES